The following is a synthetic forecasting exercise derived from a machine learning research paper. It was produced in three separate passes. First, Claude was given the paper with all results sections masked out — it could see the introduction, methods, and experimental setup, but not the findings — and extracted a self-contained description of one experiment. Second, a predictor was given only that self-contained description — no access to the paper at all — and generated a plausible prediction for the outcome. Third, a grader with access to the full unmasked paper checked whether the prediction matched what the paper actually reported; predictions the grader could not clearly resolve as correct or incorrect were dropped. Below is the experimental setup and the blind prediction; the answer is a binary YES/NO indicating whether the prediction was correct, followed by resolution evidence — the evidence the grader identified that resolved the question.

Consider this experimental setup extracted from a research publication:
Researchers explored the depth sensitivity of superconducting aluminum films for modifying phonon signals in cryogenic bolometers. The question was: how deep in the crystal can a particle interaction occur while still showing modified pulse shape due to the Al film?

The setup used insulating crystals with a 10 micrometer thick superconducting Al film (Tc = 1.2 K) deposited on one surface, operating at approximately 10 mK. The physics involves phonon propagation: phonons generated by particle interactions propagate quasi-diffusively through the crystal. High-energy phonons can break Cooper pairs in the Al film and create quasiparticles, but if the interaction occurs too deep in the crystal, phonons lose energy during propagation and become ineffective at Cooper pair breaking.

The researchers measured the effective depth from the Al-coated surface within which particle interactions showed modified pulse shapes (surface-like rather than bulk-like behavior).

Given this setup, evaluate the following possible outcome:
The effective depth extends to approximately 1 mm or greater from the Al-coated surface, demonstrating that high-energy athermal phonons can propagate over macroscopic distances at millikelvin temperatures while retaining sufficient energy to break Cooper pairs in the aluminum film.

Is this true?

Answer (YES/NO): YES